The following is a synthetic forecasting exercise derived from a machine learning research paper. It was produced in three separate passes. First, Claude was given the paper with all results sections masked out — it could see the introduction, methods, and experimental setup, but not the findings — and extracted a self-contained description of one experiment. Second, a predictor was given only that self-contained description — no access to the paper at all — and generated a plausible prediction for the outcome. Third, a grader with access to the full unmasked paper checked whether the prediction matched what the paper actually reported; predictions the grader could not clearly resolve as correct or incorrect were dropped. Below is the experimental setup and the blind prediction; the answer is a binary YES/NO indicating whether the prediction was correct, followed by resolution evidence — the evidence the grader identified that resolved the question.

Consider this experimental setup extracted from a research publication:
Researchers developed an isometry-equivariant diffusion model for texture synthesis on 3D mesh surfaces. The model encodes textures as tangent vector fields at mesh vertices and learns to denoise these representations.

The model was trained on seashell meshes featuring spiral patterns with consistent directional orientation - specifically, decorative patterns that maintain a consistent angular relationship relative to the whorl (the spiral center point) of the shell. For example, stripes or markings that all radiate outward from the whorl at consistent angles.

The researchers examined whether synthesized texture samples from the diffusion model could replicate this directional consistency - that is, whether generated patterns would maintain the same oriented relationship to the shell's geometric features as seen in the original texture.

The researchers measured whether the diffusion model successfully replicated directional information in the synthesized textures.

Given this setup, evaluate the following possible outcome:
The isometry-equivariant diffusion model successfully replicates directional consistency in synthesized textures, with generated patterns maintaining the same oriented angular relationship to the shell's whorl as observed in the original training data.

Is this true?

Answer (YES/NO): NO